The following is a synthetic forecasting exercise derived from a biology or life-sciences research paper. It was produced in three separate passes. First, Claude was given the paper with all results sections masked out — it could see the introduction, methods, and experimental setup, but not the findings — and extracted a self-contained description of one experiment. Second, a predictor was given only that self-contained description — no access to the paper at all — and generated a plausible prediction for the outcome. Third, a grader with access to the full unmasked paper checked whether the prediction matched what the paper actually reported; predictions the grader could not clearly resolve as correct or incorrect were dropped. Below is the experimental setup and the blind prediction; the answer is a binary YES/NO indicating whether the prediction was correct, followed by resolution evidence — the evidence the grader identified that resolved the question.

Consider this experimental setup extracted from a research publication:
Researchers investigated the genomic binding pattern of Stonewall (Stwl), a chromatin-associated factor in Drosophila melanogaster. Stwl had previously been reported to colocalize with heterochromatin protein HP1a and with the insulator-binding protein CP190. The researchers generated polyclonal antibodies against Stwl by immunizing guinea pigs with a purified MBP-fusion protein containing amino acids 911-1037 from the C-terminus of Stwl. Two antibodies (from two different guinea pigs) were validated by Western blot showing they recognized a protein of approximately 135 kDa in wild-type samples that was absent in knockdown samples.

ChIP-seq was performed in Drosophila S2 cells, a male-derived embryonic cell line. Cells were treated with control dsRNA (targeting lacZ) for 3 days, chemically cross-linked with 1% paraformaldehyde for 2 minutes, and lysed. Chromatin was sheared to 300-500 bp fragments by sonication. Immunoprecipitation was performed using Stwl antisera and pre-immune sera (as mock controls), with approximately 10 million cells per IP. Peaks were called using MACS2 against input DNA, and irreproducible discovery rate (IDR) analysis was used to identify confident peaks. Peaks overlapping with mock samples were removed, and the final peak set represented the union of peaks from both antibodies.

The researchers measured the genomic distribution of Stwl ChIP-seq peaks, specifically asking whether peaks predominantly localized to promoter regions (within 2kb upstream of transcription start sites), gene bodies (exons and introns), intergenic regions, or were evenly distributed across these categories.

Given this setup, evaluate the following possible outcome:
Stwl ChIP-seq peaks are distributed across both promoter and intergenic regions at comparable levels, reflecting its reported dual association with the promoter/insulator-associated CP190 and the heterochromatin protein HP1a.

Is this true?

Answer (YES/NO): NO